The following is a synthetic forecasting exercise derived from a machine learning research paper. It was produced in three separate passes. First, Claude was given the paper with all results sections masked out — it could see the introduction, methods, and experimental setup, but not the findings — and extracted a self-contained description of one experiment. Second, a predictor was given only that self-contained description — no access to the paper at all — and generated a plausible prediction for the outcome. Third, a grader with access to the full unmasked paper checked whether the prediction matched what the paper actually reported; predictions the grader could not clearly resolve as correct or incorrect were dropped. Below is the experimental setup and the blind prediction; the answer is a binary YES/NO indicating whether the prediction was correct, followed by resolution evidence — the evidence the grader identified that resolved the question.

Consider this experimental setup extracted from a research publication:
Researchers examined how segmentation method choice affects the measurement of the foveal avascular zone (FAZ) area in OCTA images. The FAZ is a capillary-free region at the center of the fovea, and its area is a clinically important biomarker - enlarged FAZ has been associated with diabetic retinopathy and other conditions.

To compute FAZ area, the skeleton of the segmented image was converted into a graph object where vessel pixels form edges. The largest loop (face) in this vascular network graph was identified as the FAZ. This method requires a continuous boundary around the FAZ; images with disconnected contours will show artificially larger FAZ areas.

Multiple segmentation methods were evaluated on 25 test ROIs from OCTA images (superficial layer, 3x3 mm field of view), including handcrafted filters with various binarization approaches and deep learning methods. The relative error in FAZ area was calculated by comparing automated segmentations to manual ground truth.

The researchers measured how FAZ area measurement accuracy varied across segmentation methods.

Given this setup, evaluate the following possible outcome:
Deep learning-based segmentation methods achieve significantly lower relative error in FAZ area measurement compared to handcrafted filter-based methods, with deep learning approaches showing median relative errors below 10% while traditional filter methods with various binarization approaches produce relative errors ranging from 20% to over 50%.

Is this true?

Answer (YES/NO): NO